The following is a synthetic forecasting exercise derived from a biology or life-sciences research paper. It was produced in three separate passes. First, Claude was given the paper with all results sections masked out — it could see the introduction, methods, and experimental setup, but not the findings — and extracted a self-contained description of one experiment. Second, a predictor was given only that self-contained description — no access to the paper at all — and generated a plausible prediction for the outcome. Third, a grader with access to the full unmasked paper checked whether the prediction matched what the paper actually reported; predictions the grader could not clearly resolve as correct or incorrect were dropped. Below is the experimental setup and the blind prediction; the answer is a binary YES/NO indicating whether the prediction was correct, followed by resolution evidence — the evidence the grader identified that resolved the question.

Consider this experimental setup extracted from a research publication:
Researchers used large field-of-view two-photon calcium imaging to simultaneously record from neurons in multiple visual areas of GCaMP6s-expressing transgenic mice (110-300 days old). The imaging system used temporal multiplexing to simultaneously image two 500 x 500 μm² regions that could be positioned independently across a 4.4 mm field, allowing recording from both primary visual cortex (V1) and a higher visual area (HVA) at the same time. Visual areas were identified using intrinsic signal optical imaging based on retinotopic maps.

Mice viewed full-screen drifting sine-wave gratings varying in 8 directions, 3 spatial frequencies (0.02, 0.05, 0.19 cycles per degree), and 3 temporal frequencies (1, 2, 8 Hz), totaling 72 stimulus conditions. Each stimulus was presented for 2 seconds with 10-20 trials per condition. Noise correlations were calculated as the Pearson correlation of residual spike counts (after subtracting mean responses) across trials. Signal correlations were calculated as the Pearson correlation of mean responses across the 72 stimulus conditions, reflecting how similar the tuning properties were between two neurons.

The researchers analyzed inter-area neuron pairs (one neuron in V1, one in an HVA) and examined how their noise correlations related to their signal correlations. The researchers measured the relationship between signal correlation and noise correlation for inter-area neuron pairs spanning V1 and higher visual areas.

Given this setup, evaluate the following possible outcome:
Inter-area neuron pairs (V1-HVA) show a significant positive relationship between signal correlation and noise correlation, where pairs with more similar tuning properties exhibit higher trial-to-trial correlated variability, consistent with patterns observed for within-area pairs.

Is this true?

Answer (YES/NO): YES